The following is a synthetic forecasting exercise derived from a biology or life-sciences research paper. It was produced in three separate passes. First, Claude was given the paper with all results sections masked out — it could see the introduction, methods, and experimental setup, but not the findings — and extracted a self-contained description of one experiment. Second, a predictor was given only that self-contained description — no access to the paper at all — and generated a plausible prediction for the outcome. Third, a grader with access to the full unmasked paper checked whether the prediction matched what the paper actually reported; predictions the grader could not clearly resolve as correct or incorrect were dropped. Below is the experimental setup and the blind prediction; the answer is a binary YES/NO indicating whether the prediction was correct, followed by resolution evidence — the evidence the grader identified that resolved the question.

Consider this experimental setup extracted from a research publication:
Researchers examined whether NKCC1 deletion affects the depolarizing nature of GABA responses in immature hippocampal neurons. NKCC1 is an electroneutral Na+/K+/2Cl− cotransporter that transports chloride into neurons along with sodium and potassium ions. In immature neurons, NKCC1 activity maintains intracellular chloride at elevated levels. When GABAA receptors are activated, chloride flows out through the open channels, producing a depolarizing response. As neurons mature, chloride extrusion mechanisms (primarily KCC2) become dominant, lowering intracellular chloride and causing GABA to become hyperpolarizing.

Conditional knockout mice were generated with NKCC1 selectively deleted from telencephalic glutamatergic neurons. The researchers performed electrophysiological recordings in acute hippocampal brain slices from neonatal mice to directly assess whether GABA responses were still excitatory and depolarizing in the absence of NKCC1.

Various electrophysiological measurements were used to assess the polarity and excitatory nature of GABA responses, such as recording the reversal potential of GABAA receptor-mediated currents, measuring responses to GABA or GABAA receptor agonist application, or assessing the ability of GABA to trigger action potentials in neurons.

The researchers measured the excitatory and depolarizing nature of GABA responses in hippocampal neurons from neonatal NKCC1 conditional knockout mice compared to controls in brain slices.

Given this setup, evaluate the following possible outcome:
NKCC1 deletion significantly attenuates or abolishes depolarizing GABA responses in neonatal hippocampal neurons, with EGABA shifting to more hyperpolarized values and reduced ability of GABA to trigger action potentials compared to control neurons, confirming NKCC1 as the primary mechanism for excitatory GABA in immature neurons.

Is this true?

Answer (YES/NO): YES